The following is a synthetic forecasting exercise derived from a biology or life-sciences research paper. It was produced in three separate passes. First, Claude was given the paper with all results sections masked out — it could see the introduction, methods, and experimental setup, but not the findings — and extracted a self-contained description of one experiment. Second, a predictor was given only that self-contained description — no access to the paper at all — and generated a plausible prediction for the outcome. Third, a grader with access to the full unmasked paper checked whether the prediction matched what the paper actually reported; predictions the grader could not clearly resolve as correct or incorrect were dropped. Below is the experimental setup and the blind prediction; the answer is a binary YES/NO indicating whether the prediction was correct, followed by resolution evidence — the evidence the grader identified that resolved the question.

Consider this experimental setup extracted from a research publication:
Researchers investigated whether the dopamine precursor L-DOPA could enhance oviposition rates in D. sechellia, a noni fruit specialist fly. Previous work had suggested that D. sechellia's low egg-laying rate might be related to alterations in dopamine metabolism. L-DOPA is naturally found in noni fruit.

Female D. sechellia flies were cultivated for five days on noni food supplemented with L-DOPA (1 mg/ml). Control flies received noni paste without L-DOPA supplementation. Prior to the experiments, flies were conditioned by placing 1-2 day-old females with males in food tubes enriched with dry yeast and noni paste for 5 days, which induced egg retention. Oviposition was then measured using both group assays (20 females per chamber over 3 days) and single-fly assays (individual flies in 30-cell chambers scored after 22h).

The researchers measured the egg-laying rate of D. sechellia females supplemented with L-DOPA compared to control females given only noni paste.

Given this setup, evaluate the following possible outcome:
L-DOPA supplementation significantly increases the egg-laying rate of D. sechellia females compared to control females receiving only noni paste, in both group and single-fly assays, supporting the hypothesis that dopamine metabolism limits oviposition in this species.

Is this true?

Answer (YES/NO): NO